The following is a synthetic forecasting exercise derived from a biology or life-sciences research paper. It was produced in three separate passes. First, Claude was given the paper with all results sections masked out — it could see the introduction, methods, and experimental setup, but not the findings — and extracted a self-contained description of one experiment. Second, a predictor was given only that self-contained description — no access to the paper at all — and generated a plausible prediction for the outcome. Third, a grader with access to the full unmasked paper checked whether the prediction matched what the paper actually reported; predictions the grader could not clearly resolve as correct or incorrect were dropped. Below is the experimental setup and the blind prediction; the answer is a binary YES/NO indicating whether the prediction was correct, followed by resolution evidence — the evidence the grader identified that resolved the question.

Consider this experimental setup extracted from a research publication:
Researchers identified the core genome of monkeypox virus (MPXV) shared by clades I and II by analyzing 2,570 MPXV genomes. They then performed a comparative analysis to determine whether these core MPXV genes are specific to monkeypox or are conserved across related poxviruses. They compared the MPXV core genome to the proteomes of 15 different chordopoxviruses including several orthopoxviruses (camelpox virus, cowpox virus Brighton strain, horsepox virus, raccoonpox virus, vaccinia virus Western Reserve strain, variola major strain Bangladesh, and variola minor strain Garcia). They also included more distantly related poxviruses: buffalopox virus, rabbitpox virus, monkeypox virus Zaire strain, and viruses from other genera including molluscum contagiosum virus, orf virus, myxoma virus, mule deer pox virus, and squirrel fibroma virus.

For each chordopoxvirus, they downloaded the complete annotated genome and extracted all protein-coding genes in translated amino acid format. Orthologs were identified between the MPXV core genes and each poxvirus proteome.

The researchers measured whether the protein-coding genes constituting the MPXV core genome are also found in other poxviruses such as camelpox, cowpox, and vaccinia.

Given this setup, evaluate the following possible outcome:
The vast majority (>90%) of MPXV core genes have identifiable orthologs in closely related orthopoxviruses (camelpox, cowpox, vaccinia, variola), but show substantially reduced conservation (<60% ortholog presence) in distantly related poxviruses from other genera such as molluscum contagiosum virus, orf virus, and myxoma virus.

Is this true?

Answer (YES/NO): YES